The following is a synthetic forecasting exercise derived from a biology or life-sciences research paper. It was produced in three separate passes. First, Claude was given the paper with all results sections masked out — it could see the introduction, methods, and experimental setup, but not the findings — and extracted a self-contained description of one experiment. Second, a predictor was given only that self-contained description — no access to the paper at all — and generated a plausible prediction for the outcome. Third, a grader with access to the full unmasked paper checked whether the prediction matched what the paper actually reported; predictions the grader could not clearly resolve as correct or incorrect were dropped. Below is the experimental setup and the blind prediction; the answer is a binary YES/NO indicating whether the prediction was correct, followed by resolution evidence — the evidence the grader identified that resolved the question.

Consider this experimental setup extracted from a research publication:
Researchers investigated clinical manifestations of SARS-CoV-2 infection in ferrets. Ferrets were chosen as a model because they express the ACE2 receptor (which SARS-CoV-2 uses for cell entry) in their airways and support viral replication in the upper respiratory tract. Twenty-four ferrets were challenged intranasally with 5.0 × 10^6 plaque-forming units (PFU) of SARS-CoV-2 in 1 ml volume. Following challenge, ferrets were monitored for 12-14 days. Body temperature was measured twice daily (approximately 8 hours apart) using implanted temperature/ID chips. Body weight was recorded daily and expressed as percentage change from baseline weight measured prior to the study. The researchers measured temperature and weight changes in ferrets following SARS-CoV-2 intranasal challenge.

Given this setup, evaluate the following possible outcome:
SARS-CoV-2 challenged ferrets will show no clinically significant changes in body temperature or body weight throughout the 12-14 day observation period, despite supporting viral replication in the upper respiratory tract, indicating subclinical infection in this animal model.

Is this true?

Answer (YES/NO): YES